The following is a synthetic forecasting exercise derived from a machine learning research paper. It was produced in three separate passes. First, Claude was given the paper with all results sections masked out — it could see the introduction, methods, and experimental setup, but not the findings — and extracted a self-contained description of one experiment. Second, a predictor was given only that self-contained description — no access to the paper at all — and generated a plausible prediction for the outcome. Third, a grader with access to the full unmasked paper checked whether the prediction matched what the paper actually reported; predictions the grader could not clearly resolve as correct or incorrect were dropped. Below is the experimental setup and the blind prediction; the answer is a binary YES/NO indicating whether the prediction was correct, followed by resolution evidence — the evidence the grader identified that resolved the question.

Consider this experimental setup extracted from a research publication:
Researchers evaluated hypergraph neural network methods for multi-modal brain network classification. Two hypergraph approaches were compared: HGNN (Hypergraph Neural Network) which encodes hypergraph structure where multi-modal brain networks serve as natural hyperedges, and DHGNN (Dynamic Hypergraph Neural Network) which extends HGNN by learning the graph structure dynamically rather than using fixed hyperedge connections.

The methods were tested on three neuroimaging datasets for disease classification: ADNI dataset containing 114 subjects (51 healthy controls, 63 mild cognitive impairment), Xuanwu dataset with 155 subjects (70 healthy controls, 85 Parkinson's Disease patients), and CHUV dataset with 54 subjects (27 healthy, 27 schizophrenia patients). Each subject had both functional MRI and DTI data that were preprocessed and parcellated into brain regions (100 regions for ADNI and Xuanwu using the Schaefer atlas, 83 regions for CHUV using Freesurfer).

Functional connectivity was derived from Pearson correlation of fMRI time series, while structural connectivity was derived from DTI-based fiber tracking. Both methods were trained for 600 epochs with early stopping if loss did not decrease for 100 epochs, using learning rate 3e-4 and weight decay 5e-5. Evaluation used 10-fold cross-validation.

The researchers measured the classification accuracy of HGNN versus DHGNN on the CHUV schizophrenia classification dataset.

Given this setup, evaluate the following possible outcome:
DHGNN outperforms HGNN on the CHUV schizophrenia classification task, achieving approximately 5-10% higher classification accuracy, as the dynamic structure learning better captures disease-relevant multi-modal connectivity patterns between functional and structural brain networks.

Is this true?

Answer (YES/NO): NO